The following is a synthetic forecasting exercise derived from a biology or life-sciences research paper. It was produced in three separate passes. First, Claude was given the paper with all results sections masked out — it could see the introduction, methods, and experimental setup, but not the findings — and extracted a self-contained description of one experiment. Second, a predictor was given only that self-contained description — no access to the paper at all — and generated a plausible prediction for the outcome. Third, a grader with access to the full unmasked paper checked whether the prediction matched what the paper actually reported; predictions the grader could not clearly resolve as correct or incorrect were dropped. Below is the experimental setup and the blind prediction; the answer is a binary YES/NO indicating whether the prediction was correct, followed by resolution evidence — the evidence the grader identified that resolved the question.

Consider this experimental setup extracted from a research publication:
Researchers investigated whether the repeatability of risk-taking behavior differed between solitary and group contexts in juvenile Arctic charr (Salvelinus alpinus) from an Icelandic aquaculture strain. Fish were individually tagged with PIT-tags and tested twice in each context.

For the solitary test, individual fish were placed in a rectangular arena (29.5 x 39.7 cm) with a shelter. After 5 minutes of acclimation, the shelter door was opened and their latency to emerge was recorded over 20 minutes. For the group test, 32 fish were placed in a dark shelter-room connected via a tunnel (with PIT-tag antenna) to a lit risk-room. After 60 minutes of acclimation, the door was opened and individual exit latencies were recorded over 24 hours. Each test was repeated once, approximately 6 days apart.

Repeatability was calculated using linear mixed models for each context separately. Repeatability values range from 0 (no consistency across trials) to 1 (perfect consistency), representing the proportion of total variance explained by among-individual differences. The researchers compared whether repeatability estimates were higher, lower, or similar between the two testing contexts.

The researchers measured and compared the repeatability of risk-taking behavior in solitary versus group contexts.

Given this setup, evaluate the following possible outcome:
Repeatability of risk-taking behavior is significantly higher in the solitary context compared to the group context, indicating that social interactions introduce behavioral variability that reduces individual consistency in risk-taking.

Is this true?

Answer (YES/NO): NO